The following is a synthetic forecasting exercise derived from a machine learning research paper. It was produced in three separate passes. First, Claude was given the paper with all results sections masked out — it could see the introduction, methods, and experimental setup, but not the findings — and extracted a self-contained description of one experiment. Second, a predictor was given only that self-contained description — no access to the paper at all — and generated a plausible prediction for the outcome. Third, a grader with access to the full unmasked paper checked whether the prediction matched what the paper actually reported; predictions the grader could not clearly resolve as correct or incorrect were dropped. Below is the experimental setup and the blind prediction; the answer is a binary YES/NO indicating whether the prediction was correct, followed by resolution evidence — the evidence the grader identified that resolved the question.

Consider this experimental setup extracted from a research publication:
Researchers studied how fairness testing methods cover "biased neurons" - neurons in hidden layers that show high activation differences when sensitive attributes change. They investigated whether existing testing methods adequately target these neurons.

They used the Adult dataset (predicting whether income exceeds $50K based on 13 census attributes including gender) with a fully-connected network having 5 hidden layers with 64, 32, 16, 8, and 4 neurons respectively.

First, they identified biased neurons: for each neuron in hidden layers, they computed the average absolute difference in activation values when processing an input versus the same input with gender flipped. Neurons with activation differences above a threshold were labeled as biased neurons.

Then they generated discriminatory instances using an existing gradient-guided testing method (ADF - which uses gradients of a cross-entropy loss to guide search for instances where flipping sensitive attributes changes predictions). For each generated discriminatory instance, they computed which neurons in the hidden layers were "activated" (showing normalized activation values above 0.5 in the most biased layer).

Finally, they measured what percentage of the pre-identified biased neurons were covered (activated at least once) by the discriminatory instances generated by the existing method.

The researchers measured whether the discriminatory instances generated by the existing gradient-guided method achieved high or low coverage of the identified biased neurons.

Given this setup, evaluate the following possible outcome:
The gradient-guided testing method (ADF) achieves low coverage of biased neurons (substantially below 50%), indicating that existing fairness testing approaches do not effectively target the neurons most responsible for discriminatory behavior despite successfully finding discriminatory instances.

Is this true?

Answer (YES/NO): NO